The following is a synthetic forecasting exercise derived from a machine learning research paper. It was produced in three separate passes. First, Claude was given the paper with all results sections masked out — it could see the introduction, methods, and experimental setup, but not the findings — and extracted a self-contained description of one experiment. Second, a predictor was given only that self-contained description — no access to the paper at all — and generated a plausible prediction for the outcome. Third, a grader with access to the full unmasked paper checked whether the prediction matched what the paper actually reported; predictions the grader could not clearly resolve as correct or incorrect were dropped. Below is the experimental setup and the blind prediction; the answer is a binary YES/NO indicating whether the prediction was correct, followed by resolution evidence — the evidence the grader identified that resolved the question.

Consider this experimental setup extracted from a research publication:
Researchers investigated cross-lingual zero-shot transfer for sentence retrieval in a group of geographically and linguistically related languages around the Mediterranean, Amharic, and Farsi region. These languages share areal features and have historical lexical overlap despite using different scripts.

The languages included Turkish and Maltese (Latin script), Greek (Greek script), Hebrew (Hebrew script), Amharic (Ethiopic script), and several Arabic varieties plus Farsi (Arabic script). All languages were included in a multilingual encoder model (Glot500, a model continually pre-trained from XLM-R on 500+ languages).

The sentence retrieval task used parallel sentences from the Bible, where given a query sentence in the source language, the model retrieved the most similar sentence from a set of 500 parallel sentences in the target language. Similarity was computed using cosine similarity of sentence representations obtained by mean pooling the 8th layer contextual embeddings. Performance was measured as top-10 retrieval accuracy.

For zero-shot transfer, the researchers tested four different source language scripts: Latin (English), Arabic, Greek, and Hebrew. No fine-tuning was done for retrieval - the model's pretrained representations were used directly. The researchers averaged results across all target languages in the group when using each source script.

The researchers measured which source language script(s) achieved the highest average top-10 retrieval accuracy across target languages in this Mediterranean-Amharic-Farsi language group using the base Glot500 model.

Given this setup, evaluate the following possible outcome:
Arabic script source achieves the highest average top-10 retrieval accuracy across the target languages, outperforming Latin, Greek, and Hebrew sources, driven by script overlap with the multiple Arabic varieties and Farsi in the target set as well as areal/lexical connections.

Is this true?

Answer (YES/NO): NO